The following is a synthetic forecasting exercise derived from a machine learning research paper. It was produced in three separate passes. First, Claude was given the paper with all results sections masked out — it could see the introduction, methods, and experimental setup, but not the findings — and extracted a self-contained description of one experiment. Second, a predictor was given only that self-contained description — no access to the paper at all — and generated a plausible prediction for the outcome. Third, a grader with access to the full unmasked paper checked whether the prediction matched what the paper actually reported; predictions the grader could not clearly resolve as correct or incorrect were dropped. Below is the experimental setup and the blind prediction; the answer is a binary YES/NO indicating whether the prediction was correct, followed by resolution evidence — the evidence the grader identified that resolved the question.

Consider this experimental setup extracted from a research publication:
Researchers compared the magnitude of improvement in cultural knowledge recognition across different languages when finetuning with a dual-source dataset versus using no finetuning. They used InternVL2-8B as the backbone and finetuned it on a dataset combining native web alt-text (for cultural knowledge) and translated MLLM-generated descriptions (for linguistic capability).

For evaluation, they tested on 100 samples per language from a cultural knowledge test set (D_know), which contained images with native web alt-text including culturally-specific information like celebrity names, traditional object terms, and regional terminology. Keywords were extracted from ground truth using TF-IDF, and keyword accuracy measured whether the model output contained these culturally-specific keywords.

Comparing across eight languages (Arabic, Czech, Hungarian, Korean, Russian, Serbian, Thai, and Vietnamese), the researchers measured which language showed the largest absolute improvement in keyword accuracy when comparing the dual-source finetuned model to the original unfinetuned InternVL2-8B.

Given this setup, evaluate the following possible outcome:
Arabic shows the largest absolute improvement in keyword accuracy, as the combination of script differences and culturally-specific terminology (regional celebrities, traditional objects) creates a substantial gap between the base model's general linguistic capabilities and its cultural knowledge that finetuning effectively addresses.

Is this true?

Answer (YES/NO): NO